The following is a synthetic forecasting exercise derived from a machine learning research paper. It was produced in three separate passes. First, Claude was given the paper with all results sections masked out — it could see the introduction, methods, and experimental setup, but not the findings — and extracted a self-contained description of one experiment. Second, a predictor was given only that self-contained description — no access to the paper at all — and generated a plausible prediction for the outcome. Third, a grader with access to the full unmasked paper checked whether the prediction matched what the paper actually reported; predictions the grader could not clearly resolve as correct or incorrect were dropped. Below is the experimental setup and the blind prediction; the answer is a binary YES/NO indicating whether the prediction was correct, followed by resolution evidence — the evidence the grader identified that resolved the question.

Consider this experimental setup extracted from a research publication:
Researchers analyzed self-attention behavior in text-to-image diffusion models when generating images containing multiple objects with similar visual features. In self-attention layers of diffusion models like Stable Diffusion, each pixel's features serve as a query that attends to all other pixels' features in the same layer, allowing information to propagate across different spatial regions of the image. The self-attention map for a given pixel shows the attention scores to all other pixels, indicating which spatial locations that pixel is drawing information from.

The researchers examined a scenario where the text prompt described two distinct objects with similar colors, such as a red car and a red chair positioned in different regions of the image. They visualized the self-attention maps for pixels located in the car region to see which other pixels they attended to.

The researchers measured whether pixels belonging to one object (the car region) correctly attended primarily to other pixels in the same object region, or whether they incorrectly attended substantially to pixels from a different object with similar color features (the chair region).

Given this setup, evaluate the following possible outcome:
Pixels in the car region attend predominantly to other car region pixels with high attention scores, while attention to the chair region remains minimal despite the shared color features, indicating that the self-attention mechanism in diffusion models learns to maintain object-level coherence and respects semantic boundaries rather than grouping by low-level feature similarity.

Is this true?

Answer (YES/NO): NO